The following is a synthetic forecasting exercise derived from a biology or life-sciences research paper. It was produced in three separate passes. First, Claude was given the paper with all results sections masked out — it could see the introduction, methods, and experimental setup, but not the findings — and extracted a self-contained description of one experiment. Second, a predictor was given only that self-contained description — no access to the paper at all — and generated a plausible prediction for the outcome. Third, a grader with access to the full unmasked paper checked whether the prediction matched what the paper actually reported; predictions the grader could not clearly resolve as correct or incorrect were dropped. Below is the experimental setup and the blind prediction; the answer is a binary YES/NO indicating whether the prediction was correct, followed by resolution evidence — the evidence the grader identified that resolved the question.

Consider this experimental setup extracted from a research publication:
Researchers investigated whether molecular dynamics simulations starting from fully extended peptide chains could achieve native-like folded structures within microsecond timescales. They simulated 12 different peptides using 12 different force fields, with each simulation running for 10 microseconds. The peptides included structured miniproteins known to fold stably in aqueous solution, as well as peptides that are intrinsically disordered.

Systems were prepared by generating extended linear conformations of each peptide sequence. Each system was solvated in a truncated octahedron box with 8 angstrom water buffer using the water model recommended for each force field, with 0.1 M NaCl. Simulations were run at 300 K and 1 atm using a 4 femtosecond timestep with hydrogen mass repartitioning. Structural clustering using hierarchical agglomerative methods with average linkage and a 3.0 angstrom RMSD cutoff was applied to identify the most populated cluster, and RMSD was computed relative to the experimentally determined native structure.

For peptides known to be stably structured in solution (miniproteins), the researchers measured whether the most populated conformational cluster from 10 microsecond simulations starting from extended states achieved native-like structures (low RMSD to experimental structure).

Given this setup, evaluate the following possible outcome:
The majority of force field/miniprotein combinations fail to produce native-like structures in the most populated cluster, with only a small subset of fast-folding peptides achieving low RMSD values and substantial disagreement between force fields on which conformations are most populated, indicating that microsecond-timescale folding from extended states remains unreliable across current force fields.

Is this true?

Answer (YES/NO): YES